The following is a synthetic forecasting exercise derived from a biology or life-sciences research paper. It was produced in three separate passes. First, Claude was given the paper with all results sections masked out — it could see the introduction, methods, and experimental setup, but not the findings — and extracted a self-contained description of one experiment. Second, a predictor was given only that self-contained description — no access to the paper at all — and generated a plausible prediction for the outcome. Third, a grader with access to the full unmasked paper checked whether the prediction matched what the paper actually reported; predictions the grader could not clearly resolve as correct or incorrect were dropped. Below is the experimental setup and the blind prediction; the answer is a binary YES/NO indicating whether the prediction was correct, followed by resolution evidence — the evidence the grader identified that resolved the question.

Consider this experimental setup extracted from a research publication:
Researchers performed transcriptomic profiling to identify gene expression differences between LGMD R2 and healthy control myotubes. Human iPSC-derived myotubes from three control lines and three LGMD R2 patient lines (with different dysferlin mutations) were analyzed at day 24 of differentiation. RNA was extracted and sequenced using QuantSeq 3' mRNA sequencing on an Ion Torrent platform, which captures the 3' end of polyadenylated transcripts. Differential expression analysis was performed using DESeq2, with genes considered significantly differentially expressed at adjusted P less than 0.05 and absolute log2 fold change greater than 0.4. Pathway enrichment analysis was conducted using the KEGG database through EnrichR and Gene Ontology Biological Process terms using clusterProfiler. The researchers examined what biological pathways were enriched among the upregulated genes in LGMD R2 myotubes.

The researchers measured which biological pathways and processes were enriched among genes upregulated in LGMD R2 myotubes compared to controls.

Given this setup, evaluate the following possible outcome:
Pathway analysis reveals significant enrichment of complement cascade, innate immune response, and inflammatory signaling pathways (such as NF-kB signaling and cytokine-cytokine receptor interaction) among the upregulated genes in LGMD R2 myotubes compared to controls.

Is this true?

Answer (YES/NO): NO